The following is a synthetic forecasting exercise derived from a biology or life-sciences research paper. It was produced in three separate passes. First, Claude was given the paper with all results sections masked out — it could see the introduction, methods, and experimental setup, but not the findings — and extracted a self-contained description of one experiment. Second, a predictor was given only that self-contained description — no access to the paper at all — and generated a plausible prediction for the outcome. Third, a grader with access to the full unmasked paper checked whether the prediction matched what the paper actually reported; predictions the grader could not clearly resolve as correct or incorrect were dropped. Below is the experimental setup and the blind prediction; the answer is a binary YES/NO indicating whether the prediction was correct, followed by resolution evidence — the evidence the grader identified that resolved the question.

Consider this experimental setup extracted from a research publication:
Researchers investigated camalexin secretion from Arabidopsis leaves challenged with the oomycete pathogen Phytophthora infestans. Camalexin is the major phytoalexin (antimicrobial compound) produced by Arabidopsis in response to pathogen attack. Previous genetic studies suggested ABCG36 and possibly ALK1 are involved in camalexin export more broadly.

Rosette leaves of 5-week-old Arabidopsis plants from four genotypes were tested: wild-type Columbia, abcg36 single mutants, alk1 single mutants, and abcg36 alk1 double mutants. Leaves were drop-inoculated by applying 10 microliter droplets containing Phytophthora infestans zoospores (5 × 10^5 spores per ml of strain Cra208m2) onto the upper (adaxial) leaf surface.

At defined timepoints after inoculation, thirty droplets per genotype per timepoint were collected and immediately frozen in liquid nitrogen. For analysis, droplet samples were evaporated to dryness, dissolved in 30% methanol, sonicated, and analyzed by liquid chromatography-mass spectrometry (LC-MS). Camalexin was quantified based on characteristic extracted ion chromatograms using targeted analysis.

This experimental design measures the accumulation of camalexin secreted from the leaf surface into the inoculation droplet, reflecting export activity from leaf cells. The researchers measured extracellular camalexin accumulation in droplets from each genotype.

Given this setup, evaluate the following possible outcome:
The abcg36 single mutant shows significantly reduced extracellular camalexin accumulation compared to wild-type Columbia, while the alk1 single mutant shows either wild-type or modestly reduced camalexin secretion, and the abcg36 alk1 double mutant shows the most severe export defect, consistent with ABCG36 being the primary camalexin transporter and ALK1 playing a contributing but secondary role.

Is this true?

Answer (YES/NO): NO